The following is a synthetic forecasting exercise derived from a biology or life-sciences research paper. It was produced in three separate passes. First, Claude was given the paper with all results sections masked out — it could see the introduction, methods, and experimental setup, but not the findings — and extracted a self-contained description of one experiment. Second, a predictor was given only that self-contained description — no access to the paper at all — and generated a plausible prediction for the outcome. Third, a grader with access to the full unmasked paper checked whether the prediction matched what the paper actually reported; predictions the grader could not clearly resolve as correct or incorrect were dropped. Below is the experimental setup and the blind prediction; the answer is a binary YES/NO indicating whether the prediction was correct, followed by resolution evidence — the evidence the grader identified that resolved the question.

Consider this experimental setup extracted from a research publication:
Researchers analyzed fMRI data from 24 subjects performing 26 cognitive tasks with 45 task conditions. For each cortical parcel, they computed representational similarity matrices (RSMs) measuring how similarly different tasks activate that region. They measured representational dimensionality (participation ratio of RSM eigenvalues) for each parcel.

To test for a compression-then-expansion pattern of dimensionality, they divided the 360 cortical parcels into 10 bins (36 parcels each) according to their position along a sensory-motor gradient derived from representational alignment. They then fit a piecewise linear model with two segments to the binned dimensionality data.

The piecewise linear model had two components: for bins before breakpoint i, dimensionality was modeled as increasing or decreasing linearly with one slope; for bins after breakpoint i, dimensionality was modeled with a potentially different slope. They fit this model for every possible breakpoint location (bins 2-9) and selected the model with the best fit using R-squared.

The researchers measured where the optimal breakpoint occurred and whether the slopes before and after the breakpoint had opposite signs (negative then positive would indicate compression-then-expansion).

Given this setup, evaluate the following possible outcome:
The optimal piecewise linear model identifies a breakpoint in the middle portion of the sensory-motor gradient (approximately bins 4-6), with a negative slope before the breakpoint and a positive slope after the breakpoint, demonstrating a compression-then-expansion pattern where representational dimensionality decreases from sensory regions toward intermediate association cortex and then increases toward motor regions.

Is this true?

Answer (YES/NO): NO